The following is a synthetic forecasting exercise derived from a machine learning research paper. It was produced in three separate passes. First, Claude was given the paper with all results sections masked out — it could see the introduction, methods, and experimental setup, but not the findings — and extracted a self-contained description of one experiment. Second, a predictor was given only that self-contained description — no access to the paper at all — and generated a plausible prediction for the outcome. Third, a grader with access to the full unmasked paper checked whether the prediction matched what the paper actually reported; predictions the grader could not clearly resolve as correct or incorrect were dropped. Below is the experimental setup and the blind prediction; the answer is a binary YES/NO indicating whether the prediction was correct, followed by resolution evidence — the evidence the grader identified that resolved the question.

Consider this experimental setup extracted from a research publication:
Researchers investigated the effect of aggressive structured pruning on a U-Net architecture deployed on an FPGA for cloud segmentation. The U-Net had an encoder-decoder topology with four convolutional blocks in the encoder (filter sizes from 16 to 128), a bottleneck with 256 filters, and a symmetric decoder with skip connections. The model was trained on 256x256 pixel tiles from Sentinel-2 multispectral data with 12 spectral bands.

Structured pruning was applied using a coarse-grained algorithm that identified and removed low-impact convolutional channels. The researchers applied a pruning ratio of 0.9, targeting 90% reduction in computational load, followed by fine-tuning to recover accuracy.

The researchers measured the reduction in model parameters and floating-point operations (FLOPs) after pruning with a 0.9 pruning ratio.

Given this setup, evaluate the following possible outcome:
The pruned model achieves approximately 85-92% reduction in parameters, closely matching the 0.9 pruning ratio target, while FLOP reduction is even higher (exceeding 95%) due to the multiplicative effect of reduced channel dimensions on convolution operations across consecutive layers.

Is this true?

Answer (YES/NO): NO